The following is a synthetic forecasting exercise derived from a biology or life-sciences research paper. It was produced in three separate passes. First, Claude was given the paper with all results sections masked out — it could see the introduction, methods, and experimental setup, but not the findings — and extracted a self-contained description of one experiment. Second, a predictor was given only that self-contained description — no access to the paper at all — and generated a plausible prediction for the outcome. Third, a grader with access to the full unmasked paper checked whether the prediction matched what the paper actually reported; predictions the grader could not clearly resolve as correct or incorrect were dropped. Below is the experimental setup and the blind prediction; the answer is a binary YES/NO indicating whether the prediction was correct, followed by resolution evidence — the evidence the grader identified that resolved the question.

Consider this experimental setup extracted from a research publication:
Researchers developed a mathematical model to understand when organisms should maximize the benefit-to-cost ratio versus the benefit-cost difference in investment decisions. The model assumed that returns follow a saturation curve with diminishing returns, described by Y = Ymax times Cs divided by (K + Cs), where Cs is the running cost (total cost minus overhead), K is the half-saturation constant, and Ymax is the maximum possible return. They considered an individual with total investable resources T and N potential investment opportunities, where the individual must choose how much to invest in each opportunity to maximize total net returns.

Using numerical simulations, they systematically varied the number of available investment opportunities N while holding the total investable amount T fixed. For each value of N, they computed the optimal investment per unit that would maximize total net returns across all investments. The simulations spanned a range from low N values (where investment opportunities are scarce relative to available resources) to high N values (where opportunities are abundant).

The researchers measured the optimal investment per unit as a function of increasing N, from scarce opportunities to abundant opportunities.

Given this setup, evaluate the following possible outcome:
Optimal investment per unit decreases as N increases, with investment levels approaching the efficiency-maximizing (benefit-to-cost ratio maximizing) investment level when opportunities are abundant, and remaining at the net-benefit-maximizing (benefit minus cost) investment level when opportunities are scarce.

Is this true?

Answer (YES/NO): YES